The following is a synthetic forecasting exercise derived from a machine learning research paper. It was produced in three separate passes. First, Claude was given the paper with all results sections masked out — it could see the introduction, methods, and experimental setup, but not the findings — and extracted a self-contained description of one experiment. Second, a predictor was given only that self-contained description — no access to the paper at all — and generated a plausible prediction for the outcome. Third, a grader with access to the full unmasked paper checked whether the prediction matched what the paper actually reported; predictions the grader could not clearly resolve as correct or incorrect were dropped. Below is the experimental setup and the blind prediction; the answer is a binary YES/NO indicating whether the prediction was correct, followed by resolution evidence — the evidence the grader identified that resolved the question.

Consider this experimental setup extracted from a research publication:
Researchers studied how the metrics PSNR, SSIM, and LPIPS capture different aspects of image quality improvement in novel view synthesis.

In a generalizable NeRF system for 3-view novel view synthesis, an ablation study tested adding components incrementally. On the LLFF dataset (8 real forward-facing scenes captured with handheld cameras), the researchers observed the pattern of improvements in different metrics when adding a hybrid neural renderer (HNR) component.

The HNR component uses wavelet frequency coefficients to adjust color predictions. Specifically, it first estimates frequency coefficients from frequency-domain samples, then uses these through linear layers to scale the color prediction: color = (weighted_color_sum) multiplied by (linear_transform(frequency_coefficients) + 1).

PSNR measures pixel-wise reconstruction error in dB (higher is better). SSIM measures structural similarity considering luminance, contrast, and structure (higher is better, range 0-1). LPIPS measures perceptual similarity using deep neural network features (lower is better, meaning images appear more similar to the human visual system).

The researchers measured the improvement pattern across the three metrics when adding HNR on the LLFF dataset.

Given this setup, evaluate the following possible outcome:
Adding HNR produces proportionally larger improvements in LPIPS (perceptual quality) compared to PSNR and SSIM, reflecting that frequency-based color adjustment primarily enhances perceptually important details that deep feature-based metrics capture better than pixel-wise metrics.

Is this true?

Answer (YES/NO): YES